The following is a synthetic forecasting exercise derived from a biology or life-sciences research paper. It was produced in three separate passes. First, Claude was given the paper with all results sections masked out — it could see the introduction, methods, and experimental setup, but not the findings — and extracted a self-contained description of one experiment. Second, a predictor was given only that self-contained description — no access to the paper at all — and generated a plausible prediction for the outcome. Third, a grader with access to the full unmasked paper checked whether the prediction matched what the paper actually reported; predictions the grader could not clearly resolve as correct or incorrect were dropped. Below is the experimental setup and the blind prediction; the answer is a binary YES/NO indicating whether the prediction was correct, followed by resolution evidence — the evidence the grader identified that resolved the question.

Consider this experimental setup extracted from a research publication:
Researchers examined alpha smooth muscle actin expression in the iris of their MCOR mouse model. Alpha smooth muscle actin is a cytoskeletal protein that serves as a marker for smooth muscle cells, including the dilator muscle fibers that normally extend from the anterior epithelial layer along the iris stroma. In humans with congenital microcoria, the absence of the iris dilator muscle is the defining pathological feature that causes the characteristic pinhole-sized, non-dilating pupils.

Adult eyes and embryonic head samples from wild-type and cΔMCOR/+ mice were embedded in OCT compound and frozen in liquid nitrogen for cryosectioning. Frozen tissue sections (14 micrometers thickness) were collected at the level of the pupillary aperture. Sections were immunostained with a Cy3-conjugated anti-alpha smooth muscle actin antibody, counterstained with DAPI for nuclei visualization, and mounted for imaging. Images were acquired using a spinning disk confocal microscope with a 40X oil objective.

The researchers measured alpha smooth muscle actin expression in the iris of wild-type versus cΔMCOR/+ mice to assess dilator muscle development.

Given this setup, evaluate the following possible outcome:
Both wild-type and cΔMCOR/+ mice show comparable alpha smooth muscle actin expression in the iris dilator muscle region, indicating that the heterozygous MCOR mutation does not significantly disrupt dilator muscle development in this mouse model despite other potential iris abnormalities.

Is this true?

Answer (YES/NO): YES